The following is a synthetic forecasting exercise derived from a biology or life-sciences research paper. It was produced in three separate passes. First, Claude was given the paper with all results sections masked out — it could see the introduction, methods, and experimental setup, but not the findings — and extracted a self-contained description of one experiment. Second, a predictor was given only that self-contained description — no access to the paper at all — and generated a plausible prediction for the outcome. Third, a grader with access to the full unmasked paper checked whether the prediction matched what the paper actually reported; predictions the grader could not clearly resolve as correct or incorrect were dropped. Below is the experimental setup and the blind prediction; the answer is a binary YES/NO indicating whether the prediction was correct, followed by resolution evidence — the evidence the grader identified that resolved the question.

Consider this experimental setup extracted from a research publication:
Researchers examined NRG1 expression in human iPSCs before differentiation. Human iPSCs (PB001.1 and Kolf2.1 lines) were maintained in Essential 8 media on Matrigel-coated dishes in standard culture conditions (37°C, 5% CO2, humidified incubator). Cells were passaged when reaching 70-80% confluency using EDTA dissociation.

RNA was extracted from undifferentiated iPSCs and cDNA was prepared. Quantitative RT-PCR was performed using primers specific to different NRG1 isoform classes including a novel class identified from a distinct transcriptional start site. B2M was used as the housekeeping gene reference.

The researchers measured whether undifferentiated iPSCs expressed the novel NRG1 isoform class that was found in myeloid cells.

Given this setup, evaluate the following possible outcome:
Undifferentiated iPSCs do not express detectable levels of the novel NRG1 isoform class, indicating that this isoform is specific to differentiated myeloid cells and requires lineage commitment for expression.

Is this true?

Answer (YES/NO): YES